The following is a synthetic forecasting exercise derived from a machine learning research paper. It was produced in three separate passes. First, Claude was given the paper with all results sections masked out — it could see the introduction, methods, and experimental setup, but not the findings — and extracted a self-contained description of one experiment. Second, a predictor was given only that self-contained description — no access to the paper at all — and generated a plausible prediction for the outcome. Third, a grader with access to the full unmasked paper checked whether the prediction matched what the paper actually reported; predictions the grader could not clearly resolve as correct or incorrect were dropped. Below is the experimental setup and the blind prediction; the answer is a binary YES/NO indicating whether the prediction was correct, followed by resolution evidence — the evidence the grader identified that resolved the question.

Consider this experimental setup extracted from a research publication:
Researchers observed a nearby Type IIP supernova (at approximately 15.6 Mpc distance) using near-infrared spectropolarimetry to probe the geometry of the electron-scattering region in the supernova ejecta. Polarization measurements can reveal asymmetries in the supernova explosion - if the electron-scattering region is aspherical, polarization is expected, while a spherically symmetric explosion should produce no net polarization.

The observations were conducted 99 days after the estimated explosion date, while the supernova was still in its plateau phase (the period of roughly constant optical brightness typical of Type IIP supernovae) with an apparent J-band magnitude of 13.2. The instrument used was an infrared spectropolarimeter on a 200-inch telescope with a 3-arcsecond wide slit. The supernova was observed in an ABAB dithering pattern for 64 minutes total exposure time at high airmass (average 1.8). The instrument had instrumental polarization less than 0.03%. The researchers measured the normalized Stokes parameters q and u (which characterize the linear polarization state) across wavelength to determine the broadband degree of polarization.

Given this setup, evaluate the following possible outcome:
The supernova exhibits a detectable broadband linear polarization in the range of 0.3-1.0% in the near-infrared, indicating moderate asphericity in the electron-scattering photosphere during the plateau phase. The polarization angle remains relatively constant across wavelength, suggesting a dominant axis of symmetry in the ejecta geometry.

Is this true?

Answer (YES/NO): NO